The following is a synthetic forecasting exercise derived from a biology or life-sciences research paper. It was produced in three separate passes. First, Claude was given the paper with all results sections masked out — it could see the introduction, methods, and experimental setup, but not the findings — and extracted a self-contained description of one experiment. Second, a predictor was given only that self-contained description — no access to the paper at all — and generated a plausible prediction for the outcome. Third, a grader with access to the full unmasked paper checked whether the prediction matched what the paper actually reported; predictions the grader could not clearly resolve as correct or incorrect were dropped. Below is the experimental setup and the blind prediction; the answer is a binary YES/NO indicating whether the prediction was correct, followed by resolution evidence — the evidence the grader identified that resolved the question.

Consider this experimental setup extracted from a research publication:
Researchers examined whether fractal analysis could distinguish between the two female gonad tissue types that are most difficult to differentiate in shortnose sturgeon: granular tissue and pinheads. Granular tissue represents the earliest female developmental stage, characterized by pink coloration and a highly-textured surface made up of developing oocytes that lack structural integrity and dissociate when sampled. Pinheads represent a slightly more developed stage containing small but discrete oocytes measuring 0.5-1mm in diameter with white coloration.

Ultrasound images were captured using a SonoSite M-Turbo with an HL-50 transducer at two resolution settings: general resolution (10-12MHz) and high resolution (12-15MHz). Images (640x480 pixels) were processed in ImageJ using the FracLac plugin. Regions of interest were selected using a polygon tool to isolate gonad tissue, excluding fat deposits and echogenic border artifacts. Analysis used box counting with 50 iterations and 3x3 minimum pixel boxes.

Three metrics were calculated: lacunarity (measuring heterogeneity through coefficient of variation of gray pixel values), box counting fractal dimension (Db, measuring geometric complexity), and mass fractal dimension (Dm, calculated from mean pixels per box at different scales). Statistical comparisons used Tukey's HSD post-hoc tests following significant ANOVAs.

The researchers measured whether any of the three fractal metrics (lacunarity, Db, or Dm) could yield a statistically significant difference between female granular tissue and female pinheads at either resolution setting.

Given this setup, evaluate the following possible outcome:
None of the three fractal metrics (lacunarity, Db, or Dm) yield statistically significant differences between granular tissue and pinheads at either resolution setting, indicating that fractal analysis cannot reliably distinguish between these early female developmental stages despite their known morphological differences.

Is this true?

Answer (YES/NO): NO